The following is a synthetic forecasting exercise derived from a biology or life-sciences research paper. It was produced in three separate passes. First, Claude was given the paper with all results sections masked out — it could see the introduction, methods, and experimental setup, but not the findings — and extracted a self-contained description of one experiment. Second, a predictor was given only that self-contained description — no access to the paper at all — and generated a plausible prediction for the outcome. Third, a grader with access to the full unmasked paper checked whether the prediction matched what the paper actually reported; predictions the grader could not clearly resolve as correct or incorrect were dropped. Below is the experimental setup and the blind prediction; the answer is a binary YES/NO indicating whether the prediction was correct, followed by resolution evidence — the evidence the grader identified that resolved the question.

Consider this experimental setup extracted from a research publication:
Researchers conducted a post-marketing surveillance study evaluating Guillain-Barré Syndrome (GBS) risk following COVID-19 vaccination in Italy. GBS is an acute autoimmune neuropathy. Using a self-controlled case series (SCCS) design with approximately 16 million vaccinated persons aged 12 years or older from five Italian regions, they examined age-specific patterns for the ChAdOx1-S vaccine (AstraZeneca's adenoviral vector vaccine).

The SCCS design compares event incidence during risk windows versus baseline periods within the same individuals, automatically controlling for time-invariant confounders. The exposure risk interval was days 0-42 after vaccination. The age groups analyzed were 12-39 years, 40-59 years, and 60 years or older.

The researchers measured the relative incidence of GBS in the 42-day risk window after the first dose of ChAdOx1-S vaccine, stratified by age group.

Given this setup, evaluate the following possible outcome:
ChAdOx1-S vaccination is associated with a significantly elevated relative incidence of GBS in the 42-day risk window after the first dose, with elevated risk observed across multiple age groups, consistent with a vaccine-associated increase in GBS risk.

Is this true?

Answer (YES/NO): YES